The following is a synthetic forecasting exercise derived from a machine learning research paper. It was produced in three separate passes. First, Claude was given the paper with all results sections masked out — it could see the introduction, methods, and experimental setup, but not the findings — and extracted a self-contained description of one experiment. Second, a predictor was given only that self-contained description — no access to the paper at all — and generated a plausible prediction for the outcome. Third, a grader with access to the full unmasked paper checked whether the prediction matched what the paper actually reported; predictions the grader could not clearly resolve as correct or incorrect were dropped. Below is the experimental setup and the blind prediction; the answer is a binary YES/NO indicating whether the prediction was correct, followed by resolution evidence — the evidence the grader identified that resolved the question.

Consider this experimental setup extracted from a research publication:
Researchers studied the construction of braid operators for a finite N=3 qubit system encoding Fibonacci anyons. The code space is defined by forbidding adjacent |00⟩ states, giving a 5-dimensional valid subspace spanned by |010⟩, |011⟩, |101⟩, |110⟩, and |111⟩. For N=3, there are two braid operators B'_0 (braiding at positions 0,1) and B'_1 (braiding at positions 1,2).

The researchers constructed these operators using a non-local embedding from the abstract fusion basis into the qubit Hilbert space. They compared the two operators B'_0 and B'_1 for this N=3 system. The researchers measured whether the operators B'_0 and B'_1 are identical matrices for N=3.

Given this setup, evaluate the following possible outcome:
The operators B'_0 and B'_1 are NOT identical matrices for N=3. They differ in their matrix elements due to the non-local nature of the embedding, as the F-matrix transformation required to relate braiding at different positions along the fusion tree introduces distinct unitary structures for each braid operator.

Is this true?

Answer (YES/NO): YES